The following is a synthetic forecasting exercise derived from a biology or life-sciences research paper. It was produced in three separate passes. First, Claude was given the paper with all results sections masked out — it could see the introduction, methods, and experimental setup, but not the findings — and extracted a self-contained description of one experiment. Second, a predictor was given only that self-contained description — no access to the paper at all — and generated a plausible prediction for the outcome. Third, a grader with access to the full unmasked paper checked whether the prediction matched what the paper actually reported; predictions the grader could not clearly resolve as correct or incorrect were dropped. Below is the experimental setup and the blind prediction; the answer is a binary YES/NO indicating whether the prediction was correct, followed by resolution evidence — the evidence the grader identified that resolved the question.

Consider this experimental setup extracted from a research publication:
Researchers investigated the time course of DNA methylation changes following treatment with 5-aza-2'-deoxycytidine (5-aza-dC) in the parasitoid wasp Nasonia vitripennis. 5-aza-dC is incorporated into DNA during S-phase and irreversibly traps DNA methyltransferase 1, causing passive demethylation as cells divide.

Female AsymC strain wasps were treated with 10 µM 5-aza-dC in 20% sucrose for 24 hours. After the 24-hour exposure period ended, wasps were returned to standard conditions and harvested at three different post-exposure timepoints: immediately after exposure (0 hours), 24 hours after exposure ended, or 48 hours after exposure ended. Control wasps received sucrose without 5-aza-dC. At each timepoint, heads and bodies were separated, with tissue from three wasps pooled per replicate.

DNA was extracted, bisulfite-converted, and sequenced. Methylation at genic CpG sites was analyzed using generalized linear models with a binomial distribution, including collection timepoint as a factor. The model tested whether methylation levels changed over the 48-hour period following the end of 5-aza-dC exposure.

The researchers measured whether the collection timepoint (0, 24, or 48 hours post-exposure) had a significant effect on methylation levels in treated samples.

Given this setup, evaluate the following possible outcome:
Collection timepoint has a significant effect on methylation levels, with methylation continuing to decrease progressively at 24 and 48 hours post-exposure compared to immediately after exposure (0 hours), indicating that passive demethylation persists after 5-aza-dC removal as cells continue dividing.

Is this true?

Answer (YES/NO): YES